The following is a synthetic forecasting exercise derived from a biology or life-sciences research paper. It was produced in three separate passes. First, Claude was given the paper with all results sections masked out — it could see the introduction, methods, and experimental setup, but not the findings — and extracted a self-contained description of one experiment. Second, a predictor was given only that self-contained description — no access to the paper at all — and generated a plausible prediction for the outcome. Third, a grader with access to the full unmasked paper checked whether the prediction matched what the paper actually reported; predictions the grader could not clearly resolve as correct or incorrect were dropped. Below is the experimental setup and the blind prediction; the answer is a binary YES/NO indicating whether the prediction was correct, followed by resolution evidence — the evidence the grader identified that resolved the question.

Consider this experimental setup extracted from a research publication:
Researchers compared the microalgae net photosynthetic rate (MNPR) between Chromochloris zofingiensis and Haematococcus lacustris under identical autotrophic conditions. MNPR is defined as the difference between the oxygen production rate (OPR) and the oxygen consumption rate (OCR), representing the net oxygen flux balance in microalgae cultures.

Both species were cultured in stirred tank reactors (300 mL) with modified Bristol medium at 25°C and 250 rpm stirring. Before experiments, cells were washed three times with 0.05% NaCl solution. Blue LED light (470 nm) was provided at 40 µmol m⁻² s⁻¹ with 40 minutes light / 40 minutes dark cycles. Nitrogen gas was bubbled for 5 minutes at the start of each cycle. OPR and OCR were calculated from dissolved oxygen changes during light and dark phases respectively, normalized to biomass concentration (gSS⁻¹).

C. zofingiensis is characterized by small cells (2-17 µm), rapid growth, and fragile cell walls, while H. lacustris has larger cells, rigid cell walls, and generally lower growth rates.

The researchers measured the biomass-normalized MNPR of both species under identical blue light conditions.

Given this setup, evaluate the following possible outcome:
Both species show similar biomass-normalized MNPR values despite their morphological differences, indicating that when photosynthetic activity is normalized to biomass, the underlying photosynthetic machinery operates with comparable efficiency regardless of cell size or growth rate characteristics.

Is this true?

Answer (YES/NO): NO